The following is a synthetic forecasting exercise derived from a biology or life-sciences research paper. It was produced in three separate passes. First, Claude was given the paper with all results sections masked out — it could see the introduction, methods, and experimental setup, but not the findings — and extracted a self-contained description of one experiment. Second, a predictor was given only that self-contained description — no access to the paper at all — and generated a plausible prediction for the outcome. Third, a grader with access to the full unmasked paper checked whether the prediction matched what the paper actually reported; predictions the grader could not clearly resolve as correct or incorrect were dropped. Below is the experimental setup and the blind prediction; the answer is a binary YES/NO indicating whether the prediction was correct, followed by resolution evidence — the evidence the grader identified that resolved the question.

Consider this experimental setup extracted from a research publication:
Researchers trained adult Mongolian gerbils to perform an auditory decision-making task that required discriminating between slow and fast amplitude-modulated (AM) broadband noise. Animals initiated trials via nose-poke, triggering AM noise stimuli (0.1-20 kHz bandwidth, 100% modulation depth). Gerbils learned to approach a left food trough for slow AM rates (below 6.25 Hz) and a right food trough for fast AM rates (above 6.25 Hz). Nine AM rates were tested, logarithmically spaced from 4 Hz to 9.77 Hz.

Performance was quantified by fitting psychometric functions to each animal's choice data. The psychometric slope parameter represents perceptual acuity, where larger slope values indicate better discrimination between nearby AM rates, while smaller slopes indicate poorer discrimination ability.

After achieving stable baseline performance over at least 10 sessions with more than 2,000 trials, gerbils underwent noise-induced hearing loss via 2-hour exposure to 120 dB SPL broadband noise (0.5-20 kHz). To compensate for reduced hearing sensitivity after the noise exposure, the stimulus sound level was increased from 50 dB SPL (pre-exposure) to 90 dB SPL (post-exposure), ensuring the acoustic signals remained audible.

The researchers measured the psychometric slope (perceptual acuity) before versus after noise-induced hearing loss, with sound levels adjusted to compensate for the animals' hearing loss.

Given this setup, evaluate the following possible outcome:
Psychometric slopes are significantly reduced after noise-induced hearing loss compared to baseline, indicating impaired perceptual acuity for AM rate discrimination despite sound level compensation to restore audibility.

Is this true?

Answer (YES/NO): YES